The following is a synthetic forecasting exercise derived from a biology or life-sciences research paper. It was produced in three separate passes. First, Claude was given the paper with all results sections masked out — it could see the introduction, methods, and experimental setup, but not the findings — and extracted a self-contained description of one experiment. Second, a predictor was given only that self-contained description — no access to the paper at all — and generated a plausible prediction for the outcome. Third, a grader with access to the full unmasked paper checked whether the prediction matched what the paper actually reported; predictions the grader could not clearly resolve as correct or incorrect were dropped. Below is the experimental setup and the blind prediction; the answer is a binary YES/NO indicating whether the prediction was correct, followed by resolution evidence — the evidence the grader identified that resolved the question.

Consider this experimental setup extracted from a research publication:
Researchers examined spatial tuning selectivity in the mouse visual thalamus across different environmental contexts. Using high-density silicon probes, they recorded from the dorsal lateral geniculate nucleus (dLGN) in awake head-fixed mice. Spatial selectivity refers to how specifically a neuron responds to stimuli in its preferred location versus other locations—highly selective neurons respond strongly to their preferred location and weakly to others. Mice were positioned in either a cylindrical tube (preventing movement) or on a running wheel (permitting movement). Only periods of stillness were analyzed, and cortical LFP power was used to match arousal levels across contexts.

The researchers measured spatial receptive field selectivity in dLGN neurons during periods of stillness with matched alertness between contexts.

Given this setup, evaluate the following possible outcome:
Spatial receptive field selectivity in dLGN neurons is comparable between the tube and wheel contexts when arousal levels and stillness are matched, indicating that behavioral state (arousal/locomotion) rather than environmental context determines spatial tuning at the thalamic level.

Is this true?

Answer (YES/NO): NO